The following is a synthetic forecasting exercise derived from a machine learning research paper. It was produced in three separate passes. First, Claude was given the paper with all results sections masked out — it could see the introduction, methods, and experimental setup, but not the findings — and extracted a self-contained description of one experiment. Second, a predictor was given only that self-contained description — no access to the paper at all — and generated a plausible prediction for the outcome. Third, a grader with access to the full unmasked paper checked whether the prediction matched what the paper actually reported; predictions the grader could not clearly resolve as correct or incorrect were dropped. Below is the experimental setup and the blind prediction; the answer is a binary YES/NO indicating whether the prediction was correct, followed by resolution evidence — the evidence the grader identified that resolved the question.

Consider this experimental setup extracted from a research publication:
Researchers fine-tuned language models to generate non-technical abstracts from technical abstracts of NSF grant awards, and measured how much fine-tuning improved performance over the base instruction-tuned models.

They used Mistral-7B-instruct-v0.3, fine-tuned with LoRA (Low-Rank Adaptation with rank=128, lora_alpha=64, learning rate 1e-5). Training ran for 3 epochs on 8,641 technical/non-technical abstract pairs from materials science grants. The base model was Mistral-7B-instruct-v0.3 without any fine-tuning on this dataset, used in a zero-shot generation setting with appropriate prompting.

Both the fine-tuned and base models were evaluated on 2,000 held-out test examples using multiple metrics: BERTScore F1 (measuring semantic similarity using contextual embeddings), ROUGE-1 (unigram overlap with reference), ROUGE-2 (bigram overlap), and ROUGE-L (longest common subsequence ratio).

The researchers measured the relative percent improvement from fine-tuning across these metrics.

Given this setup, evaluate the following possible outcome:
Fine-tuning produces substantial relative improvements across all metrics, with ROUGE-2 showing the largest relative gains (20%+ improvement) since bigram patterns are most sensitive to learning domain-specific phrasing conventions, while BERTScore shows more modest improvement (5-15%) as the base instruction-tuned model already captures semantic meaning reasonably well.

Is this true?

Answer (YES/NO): NO